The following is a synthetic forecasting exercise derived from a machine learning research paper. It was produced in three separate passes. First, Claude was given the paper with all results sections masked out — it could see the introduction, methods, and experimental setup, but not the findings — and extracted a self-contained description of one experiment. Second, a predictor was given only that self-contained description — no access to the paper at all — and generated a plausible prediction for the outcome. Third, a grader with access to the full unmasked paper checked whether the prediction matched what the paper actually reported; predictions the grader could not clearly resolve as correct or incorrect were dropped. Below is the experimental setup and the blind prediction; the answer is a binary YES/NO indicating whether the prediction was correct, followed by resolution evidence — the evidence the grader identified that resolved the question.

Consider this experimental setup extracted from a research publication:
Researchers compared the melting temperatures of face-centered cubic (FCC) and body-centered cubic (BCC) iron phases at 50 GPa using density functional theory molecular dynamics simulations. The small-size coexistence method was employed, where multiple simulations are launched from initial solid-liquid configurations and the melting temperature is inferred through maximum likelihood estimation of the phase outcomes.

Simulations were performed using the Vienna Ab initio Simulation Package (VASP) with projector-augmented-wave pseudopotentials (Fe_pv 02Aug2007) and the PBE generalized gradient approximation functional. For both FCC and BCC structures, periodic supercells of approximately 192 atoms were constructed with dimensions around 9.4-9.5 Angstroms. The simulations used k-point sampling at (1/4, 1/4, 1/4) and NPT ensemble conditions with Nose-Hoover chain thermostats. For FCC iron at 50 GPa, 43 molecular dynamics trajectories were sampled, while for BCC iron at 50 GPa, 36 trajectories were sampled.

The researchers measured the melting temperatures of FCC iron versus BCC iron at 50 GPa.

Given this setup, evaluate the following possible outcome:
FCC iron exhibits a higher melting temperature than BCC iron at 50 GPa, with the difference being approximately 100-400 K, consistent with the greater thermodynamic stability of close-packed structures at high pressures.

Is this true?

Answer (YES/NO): NO